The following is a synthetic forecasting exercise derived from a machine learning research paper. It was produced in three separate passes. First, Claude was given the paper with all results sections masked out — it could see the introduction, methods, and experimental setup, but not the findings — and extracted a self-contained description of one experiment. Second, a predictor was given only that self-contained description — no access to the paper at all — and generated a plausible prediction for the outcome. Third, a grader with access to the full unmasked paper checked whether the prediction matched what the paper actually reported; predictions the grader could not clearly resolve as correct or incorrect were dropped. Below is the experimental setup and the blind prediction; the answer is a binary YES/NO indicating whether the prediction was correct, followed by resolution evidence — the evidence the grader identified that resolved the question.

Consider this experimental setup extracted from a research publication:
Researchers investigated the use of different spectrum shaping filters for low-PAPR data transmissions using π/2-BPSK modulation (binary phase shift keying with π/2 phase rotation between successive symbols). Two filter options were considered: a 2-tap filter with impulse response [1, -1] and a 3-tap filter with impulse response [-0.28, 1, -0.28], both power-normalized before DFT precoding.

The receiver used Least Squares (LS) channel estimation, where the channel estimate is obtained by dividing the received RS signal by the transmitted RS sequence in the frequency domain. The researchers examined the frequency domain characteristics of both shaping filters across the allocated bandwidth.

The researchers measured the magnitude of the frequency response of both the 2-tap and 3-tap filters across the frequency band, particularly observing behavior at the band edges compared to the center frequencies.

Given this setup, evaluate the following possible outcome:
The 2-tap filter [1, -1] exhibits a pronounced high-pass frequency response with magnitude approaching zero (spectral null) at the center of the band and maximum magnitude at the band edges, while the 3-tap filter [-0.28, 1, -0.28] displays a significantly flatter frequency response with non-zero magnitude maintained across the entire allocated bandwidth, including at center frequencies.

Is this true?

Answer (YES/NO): NO